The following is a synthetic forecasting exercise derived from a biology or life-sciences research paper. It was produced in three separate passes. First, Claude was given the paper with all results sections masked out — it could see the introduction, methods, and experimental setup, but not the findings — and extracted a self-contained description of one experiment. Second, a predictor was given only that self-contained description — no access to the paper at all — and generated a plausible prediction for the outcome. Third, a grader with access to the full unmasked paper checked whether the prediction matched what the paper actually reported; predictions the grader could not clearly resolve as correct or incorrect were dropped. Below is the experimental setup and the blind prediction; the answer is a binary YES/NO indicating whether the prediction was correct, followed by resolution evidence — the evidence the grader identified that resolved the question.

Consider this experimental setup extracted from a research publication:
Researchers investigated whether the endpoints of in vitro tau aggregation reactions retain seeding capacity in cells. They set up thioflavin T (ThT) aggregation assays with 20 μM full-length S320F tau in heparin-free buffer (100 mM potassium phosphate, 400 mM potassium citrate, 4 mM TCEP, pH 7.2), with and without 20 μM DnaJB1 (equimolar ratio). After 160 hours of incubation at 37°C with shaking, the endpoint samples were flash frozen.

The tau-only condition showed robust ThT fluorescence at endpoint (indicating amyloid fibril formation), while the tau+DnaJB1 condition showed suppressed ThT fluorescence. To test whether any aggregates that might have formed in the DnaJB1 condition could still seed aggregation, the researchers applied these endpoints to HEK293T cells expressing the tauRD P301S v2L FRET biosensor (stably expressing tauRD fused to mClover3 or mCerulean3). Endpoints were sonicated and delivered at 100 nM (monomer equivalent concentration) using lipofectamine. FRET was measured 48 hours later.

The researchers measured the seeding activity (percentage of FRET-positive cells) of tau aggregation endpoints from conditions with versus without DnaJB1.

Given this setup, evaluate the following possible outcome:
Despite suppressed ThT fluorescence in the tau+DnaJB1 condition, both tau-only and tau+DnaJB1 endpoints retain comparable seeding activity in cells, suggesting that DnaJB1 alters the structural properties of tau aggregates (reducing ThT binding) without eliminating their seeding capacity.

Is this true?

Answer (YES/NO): NO